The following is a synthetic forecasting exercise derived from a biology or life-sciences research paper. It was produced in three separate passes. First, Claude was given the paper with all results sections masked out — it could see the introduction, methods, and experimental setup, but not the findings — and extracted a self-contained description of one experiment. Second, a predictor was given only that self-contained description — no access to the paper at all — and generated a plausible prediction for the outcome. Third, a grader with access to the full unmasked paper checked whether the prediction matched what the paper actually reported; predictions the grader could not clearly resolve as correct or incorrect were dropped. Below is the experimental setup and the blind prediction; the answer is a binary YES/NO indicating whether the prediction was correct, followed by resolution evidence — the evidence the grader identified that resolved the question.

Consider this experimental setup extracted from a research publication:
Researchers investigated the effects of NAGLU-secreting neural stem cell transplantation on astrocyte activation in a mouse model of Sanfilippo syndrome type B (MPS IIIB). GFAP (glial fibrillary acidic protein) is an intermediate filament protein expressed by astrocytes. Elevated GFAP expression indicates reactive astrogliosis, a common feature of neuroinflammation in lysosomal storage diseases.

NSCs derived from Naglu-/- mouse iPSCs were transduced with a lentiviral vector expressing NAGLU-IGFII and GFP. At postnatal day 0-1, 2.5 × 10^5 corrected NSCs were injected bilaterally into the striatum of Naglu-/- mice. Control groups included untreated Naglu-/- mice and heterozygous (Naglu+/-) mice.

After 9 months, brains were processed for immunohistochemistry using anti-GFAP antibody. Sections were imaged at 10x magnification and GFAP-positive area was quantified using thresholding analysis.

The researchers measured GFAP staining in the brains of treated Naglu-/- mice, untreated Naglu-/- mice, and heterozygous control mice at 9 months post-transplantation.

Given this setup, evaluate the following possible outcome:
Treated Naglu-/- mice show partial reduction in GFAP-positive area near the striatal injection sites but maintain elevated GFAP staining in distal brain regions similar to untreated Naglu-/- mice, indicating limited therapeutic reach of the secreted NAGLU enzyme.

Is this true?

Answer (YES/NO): NO